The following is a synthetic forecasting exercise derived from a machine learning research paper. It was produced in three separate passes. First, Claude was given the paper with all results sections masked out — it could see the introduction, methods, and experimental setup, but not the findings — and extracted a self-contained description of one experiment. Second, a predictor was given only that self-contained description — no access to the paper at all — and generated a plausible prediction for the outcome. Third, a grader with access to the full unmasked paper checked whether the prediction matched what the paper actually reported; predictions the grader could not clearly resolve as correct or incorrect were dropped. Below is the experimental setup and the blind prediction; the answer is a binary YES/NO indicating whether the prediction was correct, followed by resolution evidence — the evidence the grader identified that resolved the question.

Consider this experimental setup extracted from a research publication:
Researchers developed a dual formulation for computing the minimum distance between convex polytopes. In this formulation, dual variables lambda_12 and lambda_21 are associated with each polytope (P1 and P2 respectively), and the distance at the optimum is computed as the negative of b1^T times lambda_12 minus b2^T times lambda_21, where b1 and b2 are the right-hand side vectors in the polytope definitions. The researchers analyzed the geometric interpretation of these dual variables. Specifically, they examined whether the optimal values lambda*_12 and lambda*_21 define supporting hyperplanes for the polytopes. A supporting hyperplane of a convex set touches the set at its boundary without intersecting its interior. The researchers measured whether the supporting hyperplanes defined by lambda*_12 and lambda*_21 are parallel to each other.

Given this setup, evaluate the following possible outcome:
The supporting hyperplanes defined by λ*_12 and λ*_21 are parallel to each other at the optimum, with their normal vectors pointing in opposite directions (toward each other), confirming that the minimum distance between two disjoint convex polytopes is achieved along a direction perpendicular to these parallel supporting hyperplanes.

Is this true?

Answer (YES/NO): NO